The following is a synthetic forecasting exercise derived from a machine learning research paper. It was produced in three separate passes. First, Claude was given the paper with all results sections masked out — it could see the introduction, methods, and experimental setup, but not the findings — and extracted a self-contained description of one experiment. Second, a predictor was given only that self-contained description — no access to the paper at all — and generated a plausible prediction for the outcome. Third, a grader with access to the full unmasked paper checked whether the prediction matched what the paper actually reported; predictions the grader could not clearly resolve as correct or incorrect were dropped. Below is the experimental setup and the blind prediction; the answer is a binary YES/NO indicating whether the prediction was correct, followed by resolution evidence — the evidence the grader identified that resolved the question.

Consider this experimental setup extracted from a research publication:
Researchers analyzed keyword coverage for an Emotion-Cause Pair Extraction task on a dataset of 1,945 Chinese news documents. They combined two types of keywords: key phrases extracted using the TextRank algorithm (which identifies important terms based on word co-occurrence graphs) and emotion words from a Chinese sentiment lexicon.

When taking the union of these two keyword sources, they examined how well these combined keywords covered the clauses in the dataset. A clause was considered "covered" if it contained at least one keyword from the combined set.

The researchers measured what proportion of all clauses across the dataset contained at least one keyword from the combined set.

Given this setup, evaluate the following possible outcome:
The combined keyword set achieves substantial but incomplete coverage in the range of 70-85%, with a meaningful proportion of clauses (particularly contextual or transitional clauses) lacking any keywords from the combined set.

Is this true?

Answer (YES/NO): YES